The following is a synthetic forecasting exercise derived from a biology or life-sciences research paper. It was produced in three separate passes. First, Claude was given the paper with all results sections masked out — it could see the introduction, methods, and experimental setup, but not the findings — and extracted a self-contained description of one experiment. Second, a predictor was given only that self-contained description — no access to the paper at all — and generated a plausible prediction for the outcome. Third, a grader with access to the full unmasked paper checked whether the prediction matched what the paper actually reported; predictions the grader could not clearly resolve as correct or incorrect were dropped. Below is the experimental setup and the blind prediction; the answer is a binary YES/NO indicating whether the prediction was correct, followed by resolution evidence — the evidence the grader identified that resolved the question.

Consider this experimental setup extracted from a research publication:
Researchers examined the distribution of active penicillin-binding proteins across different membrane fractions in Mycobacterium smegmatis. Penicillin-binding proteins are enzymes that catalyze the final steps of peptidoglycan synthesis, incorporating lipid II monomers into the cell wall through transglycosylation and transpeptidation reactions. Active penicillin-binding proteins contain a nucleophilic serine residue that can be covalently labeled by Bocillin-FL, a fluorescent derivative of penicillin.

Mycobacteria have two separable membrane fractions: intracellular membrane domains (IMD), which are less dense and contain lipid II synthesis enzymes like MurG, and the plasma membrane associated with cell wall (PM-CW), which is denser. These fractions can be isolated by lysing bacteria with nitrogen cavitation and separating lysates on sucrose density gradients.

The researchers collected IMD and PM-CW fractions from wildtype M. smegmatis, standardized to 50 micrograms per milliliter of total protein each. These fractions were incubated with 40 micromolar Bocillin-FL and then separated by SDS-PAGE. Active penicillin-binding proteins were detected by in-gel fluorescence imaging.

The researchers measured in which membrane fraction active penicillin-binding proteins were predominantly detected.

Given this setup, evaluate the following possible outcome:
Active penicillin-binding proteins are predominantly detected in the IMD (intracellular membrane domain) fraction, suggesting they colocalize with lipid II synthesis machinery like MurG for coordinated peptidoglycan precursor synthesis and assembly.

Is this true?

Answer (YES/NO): NO